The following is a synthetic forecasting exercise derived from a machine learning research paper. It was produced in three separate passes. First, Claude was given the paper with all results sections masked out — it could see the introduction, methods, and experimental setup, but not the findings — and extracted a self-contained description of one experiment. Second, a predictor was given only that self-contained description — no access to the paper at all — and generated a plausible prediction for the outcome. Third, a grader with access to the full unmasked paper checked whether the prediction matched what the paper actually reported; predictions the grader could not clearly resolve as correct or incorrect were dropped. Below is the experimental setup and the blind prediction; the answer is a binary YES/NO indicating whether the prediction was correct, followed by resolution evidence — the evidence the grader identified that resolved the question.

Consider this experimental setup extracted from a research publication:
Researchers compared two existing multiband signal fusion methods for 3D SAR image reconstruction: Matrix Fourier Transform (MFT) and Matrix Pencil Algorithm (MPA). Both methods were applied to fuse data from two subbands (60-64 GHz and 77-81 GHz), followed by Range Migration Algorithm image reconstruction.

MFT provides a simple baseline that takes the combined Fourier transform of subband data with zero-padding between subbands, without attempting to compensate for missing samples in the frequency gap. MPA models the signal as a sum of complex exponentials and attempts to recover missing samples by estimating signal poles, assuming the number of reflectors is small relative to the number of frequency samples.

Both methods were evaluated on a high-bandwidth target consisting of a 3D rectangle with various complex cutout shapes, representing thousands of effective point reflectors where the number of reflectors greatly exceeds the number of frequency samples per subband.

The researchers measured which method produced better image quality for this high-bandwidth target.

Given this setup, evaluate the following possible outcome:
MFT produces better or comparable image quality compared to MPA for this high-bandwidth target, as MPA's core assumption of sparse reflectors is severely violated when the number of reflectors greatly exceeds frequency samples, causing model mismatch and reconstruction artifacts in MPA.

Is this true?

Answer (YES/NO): NO